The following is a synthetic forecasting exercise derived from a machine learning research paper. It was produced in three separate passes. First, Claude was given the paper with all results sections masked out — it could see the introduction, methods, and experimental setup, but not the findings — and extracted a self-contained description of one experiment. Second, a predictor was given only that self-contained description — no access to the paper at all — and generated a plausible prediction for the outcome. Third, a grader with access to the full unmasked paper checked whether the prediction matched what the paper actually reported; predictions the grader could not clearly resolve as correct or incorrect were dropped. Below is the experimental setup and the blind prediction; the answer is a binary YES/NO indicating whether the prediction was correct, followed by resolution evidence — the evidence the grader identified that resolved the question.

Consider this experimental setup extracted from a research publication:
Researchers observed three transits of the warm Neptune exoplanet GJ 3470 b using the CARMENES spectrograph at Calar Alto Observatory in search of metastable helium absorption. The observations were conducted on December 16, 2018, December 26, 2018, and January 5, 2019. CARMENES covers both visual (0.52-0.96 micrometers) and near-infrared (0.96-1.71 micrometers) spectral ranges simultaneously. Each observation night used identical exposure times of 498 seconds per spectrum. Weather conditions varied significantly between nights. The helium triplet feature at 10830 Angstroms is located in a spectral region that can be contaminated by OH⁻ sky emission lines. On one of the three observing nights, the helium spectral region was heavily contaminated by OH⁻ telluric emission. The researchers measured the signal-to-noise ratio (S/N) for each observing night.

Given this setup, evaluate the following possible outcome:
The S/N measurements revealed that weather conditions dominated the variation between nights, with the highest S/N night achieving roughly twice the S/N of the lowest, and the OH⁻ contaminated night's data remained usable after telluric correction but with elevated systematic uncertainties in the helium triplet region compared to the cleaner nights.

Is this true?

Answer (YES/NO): NO